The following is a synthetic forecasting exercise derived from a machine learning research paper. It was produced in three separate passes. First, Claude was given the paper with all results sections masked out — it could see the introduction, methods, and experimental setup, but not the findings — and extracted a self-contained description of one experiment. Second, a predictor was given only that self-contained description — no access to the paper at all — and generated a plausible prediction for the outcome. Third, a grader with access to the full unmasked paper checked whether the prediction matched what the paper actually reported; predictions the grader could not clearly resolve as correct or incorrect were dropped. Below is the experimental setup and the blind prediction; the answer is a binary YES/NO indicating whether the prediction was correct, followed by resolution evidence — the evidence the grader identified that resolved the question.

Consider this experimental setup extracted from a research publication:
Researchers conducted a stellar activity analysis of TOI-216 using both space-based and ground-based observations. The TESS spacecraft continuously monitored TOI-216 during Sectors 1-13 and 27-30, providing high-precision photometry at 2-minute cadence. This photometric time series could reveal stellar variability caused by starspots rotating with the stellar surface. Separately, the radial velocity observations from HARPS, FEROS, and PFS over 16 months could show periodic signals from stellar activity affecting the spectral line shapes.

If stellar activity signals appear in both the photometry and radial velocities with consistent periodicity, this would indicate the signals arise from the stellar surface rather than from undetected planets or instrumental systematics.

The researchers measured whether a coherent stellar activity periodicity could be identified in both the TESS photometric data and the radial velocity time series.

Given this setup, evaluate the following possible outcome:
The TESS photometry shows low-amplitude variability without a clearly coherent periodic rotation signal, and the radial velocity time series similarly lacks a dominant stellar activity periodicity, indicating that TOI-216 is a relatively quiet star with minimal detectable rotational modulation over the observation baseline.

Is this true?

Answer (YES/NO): NO